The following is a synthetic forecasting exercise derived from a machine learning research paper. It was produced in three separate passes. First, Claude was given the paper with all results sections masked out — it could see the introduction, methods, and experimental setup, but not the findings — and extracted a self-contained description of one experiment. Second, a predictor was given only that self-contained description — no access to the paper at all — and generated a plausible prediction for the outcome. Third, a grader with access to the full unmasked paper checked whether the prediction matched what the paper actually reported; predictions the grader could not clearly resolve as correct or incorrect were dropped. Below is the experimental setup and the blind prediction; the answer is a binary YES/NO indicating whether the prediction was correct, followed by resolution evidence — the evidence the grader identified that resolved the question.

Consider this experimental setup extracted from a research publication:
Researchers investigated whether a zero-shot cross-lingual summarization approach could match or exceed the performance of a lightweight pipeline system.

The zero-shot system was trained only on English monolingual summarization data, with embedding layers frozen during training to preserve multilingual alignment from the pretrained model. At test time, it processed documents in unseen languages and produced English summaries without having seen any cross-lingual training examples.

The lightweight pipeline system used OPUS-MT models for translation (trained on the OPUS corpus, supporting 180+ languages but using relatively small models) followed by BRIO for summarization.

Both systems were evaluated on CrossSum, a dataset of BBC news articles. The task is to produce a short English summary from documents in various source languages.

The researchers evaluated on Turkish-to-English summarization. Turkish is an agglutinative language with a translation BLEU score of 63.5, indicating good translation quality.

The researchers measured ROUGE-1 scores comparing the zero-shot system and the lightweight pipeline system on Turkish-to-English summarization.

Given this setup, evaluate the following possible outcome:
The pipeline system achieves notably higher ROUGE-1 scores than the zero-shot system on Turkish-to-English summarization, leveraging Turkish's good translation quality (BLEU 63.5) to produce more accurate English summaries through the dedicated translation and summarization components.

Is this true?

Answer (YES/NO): YES